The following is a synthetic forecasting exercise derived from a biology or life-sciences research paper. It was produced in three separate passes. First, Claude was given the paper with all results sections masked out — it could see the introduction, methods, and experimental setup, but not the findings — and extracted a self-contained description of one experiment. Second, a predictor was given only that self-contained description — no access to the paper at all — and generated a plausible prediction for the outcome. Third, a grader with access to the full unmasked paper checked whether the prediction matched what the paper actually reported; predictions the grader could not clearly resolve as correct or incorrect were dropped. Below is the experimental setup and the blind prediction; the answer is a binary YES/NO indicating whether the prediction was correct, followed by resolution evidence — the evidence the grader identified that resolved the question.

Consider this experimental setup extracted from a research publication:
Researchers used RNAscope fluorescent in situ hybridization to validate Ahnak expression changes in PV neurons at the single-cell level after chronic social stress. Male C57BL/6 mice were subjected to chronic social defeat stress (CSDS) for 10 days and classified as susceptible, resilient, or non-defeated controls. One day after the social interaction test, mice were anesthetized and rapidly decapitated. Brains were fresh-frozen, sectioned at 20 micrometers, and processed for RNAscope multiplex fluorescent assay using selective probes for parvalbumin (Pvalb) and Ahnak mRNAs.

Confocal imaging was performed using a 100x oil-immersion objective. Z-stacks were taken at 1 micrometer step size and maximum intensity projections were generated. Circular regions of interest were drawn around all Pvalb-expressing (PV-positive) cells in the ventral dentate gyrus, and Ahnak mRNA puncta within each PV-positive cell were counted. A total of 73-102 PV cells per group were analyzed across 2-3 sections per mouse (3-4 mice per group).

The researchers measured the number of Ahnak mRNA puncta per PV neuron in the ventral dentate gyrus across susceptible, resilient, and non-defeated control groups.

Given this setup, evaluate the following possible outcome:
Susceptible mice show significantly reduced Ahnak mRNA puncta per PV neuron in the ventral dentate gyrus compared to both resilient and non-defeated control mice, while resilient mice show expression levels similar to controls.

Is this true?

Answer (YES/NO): NO